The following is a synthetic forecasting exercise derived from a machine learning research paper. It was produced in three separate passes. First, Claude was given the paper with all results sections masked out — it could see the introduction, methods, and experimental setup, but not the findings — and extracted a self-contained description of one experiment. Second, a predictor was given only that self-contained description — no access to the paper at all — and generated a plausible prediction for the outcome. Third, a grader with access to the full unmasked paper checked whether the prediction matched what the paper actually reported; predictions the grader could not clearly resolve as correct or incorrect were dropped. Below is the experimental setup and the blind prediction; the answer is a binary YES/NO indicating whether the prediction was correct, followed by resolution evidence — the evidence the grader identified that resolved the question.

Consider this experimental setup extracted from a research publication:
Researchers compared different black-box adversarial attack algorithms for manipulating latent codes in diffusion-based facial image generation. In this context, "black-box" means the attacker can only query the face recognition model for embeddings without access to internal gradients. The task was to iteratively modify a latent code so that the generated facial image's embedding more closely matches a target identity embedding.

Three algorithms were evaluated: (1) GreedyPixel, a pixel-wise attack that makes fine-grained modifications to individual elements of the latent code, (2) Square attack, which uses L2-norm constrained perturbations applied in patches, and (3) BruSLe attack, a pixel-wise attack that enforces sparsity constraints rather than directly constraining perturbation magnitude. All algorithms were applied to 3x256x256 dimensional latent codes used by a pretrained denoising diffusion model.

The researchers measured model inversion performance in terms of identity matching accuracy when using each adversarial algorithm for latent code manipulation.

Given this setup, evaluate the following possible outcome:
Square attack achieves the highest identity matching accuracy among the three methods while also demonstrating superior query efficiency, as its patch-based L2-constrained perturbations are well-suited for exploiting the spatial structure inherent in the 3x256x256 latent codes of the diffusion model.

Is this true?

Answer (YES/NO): NO